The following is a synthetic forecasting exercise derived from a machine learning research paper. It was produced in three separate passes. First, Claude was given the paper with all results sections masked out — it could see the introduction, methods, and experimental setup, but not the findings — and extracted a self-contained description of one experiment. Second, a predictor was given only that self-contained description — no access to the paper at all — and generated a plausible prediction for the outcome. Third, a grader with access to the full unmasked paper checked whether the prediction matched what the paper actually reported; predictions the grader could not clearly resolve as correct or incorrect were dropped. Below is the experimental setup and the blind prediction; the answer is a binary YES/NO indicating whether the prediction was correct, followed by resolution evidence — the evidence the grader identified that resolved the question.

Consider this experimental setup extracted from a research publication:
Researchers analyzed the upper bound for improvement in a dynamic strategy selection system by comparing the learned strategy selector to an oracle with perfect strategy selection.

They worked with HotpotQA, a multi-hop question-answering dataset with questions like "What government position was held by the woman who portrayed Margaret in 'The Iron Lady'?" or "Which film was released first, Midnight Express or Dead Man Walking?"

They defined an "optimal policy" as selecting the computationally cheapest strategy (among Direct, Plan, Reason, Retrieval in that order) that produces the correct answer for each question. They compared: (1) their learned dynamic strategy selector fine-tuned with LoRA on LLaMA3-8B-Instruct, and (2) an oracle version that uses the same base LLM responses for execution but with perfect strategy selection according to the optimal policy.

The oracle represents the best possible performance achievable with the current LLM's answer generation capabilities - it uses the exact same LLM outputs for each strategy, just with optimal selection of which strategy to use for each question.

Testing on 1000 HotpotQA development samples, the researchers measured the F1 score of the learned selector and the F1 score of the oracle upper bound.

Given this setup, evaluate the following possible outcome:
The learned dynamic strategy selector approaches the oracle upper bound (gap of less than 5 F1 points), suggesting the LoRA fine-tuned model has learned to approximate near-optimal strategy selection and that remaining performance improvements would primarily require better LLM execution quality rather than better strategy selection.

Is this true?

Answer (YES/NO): NO